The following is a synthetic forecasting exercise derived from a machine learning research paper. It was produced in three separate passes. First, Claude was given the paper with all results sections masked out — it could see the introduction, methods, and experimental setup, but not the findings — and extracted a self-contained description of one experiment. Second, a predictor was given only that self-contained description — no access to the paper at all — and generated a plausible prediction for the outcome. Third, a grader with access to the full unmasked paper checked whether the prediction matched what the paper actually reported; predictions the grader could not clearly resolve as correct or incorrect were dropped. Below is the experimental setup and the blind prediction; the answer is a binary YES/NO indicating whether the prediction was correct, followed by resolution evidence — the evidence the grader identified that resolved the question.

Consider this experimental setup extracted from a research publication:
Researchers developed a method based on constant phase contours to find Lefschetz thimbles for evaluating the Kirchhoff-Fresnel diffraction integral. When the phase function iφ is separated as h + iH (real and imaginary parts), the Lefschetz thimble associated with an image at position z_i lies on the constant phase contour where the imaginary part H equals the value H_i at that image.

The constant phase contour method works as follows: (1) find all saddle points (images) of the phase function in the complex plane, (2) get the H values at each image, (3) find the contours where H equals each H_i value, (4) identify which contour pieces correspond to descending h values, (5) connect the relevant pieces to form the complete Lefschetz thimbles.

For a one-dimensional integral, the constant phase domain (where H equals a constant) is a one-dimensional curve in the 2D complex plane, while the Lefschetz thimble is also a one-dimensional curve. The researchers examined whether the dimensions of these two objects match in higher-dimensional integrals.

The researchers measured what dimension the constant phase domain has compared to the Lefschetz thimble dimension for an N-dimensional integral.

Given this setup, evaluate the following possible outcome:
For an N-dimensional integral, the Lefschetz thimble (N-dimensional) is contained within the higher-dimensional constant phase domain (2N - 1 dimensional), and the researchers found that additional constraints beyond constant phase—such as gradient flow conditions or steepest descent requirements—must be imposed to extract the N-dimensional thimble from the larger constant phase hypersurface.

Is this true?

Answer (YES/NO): NO